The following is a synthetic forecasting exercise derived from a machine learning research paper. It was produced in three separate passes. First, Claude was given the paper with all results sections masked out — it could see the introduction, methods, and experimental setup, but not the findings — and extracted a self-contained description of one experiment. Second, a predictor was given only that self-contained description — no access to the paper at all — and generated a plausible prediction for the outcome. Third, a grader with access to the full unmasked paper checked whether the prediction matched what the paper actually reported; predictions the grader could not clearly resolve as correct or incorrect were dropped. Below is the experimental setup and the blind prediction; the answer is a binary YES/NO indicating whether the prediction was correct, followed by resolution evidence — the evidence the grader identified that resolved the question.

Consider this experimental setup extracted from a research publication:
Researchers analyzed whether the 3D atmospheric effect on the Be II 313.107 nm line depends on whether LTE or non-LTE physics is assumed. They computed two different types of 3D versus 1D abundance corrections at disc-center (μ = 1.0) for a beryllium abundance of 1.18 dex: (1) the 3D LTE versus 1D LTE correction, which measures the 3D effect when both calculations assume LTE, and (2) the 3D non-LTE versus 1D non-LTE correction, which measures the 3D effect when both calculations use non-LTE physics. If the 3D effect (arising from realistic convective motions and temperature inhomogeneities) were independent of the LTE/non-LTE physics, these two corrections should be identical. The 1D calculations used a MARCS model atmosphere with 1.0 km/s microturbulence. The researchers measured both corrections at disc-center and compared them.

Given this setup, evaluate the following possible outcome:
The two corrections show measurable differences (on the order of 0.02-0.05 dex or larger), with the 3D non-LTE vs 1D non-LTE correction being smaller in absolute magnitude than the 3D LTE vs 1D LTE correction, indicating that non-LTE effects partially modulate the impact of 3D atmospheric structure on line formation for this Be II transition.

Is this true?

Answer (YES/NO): NO